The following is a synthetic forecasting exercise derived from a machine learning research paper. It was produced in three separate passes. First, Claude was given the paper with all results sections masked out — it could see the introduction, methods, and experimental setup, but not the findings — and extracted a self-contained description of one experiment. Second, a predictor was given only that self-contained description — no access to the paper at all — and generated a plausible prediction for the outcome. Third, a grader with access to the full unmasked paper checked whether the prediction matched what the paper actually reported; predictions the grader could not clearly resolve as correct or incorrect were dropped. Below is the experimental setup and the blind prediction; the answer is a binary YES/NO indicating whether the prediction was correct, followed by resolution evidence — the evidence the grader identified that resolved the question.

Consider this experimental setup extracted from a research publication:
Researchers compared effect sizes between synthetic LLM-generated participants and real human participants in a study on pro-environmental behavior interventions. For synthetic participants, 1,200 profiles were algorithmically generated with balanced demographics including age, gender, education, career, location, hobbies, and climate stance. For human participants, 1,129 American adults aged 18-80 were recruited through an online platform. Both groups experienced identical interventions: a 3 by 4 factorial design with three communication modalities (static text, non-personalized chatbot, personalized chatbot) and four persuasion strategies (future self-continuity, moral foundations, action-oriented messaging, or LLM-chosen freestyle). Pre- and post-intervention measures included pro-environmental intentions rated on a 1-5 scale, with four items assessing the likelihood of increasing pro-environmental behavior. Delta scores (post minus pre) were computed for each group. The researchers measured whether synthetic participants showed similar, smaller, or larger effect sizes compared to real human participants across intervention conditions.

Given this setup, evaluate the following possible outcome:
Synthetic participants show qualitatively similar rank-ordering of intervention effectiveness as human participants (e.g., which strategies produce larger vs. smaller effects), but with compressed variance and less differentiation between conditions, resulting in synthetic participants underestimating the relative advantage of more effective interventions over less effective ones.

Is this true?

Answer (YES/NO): NO